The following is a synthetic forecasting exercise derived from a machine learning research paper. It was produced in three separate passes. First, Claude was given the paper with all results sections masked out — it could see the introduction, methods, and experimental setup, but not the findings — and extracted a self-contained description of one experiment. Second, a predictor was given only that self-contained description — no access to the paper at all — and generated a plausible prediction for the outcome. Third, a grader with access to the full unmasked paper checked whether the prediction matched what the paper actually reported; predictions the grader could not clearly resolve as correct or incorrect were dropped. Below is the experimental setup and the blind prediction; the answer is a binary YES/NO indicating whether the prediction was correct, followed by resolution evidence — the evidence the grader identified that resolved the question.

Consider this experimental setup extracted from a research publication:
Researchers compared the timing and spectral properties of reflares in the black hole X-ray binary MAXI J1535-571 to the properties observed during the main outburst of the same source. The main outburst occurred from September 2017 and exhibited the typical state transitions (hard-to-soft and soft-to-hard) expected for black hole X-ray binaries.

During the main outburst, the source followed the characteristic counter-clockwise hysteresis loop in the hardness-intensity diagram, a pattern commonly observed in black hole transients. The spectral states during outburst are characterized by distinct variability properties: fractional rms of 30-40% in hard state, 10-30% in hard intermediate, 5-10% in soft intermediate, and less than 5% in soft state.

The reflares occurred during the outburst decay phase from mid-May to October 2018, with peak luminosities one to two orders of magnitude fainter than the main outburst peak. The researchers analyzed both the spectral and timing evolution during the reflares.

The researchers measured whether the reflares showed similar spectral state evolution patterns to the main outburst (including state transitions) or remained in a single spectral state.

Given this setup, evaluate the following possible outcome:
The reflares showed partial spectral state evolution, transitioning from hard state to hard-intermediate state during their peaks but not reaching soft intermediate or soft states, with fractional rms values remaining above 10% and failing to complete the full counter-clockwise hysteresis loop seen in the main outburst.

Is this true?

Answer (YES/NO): NO